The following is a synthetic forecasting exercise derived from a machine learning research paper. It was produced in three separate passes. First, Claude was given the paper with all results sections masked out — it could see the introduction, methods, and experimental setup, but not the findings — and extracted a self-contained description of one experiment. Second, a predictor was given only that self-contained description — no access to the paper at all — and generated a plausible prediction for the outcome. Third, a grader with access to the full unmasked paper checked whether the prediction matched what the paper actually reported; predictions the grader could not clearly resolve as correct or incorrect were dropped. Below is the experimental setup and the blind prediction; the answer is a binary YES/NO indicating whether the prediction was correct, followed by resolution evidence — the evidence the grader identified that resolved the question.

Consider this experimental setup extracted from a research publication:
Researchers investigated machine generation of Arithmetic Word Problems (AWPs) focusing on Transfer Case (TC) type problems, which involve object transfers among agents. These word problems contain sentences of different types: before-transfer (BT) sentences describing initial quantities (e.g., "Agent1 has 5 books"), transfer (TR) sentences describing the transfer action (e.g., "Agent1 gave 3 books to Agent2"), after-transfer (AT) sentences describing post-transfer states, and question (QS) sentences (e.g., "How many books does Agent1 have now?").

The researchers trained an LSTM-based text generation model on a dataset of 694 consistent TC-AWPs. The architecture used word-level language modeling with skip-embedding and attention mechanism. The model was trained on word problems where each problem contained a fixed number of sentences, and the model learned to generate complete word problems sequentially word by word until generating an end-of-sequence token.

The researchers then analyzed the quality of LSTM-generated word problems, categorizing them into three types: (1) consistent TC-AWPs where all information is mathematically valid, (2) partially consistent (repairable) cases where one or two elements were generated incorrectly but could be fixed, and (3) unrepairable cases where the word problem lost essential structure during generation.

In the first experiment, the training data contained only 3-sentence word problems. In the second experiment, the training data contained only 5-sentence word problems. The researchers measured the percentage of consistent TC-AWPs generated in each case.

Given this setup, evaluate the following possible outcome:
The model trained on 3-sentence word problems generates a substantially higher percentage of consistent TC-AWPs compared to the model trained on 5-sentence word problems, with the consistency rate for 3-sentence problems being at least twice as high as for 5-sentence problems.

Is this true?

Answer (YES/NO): YES